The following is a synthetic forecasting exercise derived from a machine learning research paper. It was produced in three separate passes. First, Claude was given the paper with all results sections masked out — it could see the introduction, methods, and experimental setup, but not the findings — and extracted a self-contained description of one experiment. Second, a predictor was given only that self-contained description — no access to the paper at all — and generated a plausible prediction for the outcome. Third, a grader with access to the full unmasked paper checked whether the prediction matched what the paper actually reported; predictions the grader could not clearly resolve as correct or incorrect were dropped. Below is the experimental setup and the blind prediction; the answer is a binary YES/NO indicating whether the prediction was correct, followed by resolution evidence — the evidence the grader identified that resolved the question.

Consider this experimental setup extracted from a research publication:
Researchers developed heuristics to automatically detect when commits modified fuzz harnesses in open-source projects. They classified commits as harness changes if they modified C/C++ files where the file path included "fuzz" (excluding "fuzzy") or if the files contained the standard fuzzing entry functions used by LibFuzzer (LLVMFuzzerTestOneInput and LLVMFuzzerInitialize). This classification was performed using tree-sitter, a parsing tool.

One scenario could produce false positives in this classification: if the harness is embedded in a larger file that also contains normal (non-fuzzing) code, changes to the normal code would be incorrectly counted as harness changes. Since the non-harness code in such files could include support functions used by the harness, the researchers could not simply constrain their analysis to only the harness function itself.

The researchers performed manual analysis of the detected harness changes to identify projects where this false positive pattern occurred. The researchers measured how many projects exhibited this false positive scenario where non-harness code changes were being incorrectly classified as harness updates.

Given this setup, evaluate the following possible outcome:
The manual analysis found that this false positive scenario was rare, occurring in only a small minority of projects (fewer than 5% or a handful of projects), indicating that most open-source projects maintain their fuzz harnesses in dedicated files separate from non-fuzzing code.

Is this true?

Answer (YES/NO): YES